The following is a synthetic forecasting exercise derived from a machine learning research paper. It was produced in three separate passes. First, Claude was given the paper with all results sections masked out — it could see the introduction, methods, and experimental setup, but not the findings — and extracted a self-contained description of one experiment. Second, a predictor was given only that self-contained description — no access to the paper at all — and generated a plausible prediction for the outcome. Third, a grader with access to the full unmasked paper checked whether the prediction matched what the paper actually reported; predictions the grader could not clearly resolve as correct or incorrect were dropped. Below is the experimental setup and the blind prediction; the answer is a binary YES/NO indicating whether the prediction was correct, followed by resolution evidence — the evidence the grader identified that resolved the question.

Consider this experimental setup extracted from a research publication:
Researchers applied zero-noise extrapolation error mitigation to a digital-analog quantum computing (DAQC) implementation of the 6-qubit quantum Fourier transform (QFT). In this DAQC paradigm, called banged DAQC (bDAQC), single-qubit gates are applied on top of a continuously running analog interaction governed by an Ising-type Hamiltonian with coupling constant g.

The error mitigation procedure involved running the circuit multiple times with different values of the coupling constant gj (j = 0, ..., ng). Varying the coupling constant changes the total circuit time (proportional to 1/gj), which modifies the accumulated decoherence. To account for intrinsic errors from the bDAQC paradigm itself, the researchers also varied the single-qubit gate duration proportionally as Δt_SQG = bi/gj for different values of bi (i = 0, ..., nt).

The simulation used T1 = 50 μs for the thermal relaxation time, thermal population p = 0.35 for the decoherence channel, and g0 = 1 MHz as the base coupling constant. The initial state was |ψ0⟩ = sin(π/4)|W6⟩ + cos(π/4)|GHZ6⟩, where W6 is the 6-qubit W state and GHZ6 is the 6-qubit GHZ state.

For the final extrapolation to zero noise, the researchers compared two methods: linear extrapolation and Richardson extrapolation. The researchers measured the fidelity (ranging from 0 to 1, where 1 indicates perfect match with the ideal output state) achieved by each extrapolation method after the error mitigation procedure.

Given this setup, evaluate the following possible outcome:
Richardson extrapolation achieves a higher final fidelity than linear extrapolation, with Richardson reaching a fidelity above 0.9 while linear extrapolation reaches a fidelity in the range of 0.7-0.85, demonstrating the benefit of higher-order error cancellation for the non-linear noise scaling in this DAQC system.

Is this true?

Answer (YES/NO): NO